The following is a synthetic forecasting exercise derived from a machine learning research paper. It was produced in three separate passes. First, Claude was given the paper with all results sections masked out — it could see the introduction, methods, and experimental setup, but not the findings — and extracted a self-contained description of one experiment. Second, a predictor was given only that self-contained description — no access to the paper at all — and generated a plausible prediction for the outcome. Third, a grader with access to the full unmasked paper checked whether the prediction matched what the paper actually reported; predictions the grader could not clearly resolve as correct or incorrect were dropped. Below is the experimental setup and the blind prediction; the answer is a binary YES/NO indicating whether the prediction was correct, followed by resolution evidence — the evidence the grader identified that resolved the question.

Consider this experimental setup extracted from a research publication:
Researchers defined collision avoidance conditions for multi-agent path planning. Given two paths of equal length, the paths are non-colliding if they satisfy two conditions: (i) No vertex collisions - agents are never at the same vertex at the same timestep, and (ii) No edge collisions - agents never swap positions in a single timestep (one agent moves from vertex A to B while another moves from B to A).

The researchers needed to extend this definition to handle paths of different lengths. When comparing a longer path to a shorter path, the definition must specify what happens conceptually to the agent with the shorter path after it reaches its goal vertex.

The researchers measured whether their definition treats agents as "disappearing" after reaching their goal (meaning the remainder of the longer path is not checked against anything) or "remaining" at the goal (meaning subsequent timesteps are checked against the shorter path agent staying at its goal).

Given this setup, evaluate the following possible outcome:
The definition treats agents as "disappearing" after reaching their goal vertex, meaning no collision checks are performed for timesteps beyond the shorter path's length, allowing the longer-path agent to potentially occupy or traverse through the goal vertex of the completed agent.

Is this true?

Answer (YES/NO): YES